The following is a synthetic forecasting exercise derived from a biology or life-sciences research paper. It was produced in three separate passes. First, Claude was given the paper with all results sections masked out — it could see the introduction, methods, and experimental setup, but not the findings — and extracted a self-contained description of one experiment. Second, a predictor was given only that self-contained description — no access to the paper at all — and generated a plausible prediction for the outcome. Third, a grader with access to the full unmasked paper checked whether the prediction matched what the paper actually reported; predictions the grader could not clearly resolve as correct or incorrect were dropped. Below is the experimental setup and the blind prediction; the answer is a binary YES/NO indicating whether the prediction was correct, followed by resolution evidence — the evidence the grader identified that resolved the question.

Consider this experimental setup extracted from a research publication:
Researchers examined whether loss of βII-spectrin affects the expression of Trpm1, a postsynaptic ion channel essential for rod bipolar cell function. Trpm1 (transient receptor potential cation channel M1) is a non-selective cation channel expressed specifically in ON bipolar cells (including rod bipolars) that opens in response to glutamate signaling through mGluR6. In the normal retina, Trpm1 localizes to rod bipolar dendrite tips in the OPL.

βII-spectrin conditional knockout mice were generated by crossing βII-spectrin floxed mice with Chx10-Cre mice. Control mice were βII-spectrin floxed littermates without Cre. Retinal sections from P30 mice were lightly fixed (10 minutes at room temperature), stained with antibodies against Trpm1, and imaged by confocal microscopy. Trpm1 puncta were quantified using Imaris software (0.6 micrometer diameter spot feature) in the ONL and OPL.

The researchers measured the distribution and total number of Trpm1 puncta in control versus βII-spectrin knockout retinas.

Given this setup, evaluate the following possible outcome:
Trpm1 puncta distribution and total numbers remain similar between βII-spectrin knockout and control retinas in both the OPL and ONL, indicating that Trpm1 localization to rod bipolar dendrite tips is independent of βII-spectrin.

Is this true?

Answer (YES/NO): NO